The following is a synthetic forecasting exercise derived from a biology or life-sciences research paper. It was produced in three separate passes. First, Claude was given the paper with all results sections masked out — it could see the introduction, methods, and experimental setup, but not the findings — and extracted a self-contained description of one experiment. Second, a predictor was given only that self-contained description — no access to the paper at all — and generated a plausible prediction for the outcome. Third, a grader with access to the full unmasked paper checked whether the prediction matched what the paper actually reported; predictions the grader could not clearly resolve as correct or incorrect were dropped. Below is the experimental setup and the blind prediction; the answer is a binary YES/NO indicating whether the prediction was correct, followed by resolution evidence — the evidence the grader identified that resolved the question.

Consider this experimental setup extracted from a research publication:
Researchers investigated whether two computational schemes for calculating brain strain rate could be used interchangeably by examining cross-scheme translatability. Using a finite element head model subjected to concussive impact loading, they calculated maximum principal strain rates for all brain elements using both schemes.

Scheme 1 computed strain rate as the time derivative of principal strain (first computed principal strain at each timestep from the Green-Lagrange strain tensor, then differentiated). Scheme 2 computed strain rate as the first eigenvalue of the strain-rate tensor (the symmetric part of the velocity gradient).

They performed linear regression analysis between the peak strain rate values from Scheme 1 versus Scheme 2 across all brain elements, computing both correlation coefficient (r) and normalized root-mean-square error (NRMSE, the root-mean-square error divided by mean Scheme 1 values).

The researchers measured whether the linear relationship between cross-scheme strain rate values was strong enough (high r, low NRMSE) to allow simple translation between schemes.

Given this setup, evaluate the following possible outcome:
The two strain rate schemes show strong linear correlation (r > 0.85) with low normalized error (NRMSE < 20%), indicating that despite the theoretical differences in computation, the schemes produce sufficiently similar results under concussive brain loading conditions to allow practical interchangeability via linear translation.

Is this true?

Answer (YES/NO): NO